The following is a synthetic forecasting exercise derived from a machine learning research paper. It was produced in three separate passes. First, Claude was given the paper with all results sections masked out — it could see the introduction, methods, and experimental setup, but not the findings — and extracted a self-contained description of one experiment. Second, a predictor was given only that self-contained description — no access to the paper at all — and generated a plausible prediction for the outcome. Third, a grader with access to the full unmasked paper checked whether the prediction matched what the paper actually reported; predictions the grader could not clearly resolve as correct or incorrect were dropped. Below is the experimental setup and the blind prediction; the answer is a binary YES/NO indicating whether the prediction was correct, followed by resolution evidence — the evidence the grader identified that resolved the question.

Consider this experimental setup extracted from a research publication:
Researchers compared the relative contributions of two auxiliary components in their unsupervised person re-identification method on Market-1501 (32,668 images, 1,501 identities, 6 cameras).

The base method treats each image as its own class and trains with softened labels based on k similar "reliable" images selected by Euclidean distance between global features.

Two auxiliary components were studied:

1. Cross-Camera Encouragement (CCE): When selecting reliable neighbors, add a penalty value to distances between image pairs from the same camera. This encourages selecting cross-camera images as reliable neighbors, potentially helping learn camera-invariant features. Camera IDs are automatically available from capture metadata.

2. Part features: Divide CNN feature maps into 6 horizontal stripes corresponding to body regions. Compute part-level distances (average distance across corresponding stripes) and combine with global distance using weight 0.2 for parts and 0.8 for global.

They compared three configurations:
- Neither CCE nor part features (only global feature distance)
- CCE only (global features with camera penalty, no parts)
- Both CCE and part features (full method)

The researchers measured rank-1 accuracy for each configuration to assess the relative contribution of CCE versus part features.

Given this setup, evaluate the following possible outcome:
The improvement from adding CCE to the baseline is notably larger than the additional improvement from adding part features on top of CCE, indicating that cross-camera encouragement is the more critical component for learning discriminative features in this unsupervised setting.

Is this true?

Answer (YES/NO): YES